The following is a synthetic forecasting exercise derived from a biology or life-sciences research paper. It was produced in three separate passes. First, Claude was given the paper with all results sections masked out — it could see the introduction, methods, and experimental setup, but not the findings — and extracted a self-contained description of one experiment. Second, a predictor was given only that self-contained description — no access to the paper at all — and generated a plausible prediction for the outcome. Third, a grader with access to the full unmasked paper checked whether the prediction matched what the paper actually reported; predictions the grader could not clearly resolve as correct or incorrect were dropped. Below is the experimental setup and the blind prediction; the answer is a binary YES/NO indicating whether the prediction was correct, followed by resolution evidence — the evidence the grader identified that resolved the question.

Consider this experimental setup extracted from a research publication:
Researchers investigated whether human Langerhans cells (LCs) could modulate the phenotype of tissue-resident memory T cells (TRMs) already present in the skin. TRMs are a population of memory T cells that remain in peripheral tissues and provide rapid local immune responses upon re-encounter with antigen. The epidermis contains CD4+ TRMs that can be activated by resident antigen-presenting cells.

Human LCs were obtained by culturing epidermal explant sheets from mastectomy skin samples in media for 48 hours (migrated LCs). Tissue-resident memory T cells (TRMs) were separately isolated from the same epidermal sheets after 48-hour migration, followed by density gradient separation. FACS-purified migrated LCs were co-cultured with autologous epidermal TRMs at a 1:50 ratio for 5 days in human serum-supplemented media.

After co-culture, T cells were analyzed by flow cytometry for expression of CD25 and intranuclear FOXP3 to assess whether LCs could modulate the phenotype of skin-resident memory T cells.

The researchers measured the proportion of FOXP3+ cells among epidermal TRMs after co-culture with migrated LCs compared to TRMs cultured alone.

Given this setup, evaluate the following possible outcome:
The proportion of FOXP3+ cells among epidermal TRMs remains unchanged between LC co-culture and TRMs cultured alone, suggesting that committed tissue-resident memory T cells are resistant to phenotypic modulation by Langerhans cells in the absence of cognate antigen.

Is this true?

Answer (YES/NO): NO